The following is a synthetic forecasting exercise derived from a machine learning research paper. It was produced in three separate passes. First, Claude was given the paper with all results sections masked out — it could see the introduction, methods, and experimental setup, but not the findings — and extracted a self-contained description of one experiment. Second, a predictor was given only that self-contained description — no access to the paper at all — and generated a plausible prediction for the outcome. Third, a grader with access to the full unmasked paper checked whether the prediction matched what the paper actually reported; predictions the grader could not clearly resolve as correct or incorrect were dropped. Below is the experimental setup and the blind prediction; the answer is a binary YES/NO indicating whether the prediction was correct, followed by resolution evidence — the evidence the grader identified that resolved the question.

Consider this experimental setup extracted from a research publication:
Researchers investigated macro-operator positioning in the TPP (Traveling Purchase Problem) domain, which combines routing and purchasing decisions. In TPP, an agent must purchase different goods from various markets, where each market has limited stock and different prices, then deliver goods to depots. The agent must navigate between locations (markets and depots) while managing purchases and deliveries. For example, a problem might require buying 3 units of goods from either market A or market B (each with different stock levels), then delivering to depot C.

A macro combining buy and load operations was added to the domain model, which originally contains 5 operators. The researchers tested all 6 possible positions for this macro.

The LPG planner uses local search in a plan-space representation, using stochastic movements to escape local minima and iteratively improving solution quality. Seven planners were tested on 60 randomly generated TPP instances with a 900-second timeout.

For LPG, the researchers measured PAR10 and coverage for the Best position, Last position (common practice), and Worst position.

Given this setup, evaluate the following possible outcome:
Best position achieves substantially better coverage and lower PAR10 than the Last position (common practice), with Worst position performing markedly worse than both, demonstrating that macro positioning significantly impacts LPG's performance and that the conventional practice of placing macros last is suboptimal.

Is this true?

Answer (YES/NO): NO